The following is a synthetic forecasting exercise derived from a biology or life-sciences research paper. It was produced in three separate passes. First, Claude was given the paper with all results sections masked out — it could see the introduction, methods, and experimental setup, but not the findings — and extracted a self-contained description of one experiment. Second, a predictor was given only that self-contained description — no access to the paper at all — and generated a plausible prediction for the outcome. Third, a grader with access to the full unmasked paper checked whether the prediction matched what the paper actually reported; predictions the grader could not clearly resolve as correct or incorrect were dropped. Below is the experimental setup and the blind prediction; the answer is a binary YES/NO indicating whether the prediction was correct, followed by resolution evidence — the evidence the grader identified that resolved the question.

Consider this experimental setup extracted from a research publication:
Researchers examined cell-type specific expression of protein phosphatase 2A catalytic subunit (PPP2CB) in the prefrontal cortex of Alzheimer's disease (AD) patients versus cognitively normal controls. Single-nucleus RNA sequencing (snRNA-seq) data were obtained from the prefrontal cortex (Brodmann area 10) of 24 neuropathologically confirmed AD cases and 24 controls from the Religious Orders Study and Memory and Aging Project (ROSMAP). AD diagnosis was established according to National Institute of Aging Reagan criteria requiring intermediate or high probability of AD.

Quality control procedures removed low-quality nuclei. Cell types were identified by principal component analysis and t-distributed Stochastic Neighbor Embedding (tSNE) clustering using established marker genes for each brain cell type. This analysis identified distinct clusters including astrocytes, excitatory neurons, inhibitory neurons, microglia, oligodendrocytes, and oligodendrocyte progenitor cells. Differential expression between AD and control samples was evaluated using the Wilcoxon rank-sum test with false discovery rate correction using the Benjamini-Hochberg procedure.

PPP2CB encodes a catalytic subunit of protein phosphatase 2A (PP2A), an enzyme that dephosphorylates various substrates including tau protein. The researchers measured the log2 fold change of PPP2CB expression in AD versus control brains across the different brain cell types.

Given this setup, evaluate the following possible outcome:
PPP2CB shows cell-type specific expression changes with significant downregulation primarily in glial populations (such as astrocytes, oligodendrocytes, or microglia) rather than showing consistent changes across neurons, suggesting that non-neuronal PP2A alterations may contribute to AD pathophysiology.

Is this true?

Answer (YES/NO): NO